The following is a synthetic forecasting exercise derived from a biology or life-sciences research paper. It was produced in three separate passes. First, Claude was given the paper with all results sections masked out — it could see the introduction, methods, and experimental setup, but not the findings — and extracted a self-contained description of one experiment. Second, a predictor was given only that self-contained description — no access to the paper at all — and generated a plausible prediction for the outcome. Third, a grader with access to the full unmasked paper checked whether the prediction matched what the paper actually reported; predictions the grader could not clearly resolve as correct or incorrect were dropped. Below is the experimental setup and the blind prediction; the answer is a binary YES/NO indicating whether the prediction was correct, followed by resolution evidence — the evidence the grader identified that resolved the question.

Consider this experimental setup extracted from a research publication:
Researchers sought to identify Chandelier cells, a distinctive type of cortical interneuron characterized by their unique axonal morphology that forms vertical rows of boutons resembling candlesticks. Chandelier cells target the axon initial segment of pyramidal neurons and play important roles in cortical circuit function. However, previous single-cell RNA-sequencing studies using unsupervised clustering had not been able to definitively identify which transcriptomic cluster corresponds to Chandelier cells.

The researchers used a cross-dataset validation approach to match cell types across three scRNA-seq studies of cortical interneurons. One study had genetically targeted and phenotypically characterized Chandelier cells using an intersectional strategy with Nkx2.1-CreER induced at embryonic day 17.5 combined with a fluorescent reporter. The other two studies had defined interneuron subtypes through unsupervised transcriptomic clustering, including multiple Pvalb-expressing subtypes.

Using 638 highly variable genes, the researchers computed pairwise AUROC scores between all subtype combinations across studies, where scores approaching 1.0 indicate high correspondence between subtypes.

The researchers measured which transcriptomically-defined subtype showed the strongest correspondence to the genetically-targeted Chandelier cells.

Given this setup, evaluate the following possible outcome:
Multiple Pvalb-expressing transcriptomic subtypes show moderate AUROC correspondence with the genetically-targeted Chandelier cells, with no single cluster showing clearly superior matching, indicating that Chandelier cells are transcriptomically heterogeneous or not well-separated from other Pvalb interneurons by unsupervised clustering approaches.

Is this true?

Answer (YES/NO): NO